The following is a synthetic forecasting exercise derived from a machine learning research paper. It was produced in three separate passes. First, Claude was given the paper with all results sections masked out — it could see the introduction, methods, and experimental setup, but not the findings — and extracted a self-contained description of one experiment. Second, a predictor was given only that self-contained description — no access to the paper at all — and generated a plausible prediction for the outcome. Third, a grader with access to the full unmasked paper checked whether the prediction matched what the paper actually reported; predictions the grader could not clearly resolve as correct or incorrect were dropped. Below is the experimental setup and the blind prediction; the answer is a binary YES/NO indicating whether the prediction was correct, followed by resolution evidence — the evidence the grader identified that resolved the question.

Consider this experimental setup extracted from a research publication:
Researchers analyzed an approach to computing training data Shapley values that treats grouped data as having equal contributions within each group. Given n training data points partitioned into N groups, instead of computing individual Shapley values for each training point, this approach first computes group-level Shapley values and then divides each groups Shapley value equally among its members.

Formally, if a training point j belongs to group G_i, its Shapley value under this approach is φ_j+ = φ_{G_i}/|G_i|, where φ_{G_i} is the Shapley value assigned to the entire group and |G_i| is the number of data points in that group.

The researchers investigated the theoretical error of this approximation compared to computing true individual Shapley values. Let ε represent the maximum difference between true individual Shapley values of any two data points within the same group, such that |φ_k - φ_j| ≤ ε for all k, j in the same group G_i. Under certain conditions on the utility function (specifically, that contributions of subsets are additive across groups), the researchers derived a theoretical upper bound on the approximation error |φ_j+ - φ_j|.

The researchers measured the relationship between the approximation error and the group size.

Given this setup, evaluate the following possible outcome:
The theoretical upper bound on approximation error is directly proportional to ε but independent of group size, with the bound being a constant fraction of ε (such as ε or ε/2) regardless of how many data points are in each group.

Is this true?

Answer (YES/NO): NO